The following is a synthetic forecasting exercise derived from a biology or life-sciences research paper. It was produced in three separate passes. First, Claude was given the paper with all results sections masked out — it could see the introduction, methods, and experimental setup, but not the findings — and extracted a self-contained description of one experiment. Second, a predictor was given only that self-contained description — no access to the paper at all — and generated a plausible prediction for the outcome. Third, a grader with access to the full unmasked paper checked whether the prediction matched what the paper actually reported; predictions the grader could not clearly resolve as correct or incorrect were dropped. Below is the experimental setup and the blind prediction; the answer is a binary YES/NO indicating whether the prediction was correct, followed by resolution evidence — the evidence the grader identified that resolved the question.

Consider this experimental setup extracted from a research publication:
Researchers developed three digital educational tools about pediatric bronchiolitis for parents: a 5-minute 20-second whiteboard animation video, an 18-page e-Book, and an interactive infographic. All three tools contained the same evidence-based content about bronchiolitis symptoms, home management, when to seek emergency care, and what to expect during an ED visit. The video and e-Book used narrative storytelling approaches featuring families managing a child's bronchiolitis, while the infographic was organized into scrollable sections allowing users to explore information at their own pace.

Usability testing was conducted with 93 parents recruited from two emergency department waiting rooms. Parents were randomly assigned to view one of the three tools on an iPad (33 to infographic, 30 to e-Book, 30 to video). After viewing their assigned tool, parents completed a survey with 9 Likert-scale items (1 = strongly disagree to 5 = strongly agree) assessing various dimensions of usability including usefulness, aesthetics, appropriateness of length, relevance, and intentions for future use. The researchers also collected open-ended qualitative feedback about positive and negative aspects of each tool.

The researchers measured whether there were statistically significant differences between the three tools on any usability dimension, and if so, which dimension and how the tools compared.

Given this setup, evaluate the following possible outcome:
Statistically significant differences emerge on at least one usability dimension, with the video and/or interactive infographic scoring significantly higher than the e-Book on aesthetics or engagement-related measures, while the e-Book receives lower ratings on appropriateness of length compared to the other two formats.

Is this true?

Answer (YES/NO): NO